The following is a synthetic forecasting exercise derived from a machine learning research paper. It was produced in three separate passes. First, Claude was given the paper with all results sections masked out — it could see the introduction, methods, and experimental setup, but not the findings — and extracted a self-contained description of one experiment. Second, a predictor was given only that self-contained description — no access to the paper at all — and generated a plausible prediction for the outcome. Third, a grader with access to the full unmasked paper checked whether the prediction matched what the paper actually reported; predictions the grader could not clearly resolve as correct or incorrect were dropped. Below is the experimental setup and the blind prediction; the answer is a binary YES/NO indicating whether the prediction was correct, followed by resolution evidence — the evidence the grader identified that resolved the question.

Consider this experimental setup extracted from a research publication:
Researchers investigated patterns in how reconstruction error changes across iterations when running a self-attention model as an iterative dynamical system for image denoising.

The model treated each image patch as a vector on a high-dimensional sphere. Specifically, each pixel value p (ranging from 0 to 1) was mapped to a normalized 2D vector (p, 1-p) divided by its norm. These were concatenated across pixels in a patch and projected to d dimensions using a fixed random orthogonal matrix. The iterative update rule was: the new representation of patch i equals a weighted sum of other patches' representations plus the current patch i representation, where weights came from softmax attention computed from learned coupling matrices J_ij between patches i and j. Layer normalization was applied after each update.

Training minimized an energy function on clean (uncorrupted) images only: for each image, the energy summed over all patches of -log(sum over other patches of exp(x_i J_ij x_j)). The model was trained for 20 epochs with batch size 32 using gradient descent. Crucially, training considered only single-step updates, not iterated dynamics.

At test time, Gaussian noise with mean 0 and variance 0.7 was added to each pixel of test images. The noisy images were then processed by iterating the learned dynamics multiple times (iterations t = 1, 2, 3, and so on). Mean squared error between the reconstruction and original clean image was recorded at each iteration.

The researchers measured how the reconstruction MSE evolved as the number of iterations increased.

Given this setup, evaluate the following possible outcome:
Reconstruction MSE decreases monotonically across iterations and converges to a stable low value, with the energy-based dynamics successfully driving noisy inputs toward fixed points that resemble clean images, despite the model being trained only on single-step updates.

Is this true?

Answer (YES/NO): NO